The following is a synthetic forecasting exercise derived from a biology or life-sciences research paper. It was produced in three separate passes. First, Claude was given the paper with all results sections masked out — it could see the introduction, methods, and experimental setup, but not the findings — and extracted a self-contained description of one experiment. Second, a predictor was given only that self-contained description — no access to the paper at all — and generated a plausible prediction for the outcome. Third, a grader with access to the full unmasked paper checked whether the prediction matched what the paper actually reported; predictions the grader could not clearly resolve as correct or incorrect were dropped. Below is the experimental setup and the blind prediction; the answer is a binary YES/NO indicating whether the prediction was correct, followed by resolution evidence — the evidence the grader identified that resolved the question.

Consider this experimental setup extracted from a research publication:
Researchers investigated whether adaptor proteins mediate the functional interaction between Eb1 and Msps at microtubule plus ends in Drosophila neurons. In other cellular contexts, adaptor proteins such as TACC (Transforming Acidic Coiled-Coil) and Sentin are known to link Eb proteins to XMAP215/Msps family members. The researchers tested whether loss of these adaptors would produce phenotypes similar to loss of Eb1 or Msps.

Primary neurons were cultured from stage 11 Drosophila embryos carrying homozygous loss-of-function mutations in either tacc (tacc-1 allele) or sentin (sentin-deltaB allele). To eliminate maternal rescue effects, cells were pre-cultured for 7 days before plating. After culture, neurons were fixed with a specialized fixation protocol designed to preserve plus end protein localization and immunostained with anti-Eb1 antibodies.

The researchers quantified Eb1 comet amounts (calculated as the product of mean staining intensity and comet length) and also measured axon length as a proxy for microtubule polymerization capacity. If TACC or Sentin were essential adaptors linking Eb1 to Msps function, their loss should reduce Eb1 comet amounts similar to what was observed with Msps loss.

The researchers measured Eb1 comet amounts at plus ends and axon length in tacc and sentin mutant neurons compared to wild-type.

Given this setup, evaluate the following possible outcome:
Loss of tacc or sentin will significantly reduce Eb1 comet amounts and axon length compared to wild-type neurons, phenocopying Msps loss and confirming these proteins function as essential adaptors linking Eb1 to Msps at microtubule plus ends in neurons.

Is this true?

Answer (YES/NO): NO